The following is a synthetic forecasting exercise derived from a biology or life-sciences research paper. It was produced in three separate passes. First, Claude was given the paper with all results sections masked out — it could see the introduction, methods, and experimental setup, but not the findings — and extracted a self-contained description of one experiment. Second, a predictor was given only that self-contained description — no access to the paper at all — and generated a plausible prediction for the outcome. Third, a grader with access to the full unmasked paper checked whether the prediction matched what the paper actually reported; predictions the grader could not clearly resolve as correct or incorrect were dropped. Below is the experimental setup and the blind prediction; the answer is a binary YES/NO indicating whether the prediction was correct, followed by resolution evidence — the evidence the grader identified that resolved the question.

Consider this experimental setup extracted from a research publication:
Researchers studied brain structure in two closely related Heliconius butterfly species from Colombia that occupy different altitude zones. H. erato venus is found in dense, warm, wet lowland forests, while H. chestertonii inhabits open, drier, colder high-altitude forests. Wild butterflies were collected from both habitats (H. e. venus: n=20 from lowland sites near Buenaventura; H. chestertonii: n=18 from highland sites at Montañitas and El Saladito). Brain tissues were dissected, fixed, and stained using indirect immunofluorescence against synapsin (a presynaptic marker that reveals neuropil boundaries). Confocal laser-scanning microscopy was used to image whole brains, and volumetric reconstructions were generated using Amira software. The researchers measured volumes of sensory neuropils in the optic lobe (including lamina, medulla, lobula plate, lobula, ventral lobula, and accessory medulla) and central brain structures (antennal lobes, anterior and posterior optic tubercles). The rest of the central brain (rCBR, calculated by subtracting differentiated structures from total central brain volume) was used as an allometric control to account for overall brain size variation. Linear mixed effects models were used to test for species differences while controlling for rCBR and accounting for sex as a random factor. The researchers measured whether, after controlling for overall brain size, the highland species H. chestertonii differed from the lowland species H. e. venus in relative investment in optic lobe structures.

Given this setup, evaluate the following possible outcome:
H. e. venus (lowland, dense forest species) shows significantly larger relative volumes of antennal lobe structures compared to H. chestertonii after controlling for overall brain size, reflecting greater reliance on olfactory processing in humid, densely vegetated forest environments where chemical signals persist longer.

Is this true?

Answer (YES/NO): YES